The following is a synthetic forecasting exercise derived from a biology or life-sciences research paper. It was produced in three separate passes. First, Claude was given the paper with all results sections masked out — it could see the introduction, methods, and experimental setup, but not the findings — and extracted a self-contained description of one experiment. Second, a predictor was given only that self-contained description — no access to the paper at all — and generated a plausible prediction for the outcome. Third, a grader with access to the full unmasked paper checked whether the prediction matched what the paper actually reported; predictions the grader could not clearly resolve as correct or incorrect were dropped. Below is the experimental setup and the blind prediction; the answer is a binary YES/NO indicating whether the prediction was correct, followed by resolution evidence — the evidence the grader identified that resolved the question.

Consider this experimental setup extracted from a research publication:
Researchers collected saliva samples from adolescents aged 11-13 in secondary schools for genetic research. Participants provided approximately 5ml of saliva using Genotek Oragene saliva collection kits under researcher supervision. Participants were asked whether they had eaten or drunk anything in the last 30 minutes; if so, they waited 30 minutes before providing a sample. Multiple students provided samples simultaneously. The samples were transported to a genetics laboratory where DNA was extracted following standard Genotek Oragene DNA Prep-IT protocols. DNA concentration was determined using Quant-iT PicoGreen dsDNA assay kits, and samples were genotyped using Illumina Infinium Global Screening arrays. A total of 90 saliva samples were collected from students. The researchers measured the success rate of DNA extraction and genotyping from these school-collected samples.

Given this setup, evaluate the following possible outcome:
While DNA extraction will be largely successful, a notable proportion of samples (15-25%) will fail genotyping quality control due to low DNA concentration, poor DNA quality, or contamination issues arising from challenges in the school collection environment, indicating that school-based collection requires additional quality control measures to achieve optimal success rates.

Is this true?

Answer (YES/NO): NO